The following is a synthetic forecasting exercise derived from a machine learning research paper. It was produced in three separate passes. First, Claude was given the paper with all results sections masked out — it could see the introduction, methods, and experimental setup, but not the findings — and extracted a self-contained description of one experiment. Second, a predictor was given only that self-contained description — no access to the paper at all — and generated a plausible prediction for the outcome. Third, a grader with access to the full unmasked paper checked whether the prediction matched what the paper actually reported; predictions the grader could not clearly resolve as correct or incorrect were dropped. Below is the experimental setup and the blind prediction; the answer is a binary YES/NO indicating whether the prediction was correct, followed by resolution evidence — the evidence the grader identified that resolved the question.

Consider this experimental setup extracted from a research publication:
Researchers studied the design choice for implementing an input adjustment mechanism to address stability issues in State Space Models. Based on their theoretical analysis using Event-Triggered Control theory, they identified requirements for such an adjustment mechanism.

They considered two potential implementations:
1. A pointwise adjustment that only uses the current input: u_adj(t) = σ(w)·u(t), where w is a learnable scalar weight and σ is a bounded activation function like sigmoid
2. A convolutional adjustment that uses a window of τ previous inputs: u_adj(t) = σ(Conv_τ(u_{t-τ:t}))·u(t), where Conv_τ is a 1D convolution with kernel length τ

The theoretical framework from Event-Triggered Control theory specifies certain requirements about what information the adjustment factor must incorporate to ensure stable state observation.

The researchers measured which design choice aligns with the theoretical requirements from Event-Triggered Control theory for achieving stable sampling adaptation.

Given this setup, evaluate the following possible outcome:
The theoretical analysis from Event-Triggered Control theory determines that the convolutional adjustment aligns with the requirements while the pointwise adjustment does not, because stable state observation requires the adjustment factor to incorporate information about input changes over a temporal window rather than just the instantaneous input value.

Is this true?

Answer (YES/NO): YES